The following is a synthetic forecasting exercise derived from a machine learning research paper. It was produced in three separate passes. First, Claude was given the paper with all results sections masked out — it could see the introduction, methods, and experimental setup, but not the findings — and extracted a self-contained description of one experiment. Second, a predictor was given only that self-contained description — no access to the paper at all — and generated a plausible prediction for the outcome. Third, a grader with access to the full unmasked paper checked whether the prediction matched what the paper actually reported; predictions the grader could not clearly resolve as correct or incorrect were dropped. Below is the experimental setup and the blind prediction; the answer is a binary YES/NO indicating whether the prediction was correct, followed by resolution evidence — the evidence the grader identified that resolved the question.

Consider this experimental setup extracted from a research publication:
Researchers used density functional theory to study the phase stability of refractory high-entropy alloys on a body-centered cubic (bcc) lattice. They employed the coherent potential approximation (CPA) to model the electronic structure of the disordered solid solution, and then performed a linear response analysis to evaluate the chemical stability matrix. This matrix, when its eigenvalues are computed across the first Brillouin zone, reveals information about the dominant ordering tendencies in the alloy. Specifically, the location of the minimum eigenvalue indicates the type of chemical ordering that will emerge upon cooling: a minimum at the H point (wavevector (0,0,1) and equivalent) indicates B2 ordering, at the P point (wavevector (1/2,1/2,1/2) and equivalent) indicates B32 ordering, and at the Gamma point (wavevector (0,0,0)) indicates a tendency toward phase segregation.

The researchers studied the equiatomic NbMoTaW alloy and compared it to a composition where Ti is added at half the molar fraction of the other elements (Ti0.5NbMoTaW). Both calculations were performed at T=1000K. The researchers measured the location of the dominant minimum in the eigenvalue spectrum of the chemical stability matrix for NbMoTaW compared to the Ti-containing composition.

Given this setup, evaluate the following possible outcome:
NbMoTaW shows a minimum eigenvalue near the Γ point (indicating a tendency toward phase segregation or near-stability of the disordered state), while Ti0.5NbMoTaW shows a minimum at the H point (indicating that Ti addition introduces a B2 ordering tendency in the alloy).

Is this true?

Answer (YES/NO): NO